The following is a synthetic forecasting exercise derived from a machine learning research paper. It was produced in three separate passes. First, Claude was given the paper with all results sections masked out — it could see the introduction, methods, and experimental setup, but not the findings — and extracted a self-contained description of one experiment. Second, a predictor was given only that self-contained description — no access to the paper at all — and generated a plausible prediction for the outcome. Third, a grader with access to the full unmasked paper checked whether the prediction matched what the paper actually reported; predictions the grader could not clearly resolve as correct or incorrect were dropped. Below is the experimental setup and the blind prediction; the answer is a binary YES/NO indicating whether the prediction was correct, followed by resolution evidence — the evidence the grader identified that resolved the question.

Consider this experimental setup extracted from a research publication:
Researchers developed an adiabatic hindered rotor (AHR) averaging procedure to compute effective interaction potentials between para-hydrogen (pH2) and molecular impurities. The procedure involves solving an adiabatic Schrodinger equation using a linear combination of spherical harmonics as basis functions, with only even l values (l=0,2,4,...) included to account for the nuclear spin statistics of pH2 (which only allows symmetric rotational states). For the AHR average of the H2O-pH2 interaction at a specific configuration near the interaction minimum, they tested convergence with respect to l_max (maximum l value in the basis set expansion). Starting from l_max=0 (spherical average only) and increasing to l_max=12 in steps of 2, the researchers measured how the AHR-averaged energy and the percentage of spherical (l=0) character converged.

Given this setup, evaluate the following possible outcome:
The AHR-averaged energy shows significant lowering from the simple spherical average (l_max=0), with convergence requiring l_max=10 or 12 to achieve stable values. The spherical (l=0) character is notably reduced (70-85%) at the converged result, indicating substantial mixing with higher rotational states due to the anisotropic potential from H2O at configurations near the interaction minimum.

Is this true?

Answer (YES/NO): NO